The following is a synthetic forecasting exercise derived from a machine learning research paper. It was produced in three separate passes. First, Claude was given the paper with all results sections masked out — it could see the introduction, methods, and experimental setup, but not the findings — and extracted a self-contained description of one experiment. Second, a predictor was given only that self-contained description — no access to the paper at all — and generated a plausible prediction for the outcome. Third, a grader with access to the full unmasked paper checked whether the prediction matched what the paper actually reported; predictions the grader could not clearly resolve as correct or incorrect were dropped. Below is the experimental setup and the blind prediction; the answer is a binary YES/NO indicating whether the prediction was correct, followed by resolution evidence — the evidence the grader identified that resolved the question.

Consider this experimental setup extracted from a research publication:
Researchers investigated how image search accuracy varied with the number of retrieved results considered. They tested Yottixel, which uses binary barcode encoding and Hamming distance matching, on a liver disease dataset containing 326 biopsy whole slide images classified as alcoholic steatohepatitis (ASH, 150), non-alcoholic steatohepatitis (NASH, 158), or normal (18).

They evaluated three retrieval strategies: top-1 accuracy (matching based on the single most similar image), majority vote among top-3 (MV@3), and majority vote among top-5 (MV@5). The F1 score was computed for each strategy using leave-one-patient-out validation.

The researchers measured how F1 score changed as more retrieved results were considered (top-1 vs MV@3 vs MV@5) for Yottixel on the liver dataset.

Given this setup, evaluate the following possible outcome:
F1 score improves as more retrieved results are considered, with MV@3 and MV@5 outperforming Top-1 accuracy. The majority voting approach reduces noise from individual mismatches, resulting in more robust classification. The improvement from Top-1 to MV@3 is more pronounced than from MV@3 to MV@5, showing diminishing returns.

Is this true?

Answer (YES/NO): YES